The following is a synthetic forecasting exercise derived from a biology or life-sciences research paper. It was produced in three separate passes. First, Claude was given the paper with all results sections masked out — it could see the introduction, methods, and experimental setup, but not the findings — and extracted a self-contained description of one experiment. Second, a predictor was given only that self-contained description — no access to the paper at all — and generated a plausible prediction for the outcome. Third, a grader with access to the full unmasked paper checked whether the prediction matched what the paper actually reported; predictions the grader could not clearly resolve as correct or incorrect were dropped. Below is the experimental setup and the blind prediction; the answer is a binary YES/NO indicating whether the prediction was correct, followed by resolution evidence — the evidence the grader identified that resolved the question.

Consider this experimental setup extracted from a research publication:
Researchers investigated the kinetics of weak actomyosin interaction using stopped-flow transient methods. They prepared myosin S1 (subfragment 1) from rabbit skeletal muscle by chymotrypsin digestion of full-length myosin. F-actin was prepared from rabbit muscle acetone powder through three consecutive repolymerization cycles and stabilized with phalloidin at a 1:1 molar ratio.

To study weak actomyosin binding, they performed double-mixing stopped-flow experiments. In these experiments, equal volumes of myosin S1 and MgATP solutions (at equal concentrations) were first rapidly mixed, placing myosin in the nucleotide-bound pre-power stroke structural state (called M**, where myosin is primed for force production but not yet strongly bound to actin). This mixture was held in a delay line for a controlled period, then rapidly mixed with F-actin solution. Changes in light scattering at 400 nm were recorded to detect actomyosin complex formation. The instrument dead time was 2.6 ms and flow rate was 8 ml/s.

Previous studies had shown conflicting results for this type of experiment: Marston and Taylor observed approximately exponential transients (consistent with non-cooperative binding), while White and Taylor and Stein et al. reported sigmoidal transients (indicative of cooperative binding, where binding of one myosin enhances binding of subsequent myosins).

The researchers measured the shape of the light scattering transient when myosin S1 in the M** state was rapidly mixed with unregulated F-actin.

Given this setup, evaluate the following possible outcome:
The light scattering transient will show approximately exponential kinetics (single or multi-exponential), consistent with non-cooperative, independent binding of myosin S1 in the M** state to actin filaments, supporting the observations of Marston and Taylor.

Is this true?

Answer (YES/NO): NO